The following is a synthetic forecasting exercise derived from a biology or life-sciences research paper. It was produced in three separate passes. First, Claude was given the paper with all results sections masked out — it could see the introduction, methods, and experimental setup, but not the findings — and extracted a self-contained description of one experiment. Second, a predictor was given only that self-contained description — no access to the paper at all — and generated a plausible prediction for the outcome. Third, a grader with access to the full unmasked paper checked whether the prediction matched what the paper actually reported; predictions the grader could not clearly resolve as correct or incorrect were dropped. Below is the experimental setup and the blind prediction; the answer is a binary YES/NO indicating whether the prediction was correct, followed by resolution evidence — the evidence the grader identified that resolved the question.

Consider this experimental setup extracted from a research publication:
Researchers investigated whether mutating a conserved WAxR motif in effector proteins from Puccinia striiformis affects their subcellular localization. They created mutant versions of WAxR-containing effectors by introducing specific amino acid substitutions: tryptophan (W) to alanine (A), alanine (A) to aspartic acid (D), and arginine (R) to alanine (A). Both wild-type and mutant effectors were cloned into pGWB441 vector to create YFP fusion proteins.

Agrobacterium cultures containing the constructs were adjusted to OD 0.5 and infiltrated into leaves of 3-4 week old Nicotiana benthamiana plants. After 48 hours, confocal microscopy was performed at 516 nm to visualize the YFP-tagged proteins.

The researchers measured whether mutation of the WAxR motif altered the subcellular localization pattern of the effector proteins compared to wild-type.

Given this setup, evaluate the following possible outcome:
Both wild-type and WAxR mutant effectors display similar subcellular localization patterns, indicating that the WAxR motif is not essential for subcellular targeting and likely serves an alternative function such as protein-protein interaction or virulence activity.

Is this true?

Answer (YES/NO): YES